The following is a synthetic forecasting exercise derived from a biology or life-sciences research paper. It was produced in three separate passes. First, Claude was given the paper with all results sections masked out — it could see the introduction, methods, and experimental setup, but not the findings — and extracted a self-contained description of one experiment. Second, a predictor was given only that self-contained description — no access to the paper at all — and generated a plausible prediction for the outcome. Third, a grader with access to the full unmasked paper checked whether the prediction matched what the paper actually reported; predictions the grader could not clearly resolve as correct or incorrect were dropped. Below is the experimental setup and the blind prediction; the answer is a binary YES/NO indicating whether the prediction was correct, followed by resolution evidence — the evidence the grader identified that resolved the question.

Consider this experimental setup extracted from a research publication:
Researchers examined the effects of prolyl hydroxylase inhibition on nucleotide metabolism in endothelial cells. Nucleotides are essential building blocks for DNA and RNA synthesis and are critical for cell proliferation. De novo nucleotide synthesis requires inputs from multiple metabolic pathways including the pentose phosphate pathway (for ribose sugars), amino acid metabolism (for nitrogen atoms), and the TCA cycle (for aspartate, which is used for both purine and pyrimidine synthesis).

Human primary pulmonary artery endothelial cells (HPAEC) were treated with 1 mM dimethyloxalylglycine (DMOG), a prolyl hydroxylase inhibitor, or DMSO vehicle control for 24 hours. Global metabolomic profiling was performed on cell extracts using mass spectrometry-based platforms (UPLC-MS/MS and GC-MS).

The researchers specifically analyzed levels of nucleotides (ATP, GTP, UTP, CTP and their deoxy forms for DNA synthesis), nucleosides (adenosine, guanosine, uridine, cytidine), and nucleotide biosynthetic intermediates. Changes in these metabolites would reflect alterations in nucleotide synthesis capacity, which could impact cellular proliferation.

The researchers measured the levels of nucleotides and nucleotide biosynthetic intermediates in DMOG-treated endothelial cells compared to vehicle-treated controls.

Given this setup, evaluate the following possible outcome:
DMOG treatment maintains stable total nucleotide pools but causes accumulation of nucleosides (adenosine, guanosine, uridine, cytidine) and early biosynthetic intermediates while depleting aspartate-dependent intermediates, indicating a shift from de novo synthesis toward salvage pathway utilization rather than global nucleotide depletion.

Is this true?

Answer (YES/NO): NO